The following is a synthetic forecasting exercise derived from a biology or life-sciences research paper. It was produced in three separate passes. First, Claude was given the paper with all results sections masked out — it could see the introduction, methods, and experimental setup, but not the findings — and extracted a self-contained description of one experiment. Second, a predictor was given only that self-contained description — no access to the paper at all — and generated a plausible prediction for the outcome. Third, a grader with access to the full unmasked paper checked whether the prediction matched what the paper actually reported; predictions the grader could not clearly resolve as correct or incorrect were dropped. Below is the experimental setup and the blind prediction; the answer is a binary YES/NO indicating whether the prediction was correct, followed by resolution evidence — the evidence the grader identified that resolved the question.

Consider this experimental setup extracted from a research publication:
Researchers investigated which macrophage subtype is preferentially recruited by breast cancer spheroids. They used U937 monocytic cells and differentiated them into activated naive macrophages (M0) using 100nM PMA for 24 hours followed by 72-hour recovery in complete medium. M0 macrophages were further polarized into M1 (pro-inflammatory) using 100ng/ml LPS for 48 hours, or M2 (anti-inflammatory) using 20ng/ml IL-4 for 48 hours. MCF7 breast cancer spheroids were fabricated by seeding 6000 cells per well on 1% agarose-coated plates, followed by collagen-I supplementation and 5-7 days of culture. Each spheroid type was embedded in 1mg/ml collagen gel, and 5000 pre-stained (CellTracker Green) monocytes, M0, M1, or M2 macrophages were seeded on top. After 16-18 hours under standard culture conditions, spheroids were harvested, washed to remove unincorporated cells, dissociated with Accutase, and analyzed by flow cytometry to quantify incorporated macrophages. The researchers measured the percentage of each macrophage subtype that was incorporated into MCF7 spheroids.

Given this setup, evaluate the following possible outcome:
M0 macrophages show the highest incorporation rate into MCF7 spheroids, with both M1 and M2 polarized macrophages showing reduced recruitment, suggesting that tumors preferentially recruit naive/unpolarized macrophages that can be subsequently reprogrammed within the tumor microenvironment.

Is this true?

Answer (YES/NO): NO